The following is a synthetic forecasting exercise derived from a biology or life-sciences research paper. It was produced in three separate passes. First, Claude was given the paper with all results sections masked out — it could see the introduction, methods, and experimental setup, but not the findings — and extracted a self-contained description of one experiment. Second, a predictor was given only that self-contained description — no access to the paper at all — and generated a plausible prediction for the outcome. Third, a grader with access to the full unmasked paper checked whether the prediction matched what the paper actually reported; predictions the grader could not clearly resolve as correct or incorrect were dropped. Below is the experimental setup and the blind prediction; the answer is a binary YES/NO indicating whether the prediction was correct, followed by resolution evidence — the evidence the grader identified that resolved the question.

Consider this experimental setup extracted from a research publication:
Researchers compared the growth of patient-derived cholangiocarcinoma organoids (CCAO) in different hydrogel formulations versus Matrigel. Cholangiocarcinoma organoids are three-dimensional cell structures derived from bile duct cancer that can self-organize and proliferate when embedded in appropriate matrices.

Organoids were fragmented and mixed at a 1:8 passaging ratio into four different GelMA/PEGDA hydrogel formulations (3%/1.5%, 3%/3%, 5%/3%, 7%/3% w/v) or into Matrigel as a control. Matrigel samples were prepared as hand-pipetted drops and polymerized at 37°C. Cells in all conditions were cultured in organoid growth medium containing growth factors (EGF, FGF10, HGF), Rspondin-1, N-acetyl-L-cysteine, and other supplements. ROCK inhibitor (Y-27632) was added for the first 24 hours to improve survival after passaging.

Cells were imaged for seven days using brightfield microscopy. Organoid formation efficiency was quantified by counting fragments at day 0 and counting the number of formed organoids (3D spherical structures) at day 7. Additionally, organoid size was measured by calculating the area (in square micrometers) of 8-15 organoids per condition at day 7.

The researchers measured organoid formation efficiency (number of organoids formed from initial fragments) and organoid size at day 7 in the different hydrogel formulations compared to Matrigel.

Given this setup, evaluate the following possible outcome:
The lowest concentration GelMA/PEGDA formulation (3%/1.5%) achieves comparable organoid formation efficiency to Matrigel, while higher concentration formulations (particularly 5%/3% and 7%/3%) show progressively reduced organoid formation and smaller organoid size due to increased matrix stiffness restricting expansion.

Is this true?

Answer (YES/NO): NO